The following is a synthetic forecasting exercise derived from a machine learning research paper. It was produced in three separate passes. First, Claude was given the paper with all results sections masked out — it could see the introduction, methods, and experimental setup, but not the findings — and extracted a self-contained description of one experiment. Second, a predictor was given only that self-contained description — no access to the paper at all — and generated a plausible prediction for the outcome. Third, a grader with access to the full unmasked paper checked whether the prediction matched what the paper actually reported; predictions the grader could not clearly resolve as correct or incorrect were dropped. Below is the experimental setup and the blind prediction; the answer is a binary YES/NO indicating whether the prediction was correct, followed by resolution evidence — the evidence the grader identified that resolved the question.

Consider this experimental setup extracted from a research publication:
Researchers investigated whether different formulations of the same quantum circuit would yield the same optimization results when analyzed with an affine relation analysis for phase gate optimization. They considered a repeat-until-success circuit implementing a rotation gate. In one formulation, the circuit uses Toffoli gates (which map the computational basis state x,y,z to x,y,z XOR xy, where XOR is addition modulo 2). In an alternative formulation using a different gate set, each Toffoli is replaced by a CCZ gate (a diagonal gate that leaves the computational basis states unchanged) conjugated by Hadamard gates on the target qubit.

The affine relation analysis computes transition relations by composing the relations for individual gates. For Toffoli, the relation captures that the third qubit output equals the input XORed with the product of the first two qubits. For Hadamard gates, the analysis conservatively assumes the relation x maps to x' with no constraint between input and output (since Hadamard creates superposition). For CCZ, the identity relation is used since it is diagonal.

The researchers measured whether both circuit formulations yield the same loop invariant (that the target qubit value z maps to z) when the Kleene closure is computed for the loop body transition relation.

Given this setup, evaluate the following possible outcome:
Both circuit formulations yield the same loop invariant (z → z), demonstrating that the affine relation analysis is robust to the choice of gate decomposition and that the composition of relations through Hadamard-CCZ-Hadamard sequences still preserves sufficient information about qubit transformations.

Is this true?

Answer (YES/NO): NO